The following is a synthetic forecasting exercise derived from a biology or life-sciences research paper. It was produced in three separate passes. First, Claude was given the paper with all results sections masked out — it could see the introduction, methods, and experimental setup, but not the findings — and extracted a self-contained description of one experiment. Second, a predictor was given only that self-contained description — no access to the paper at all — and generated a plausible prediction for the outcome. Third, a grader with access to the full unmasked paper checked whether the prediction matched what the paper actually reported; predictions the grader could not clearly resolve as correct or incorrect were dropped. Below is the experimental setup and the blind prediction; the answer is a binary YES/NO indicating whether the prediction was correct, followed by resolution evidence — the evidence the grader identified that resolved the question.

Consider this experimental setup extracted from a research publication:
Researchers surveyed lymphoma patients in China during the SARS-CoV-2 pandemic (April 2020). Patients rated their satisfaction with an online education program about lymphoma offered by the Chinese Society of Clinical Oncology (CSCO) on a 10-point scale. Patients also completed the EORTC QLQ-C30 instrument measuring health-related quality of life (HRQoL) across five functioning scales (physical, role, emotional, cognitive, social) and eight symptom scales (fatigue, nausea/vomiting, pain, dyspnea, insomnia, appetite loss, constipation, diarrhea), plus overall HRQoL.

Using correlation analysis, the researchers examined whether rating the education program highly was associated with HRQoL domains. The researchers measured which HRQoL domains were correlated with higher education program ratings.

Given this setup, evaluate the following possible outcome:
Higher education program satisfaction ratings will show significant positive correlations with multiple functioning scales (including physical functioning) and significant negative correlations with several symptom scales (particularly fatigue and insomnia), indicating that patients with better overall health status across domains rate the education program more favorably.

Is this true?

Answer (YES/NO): NO